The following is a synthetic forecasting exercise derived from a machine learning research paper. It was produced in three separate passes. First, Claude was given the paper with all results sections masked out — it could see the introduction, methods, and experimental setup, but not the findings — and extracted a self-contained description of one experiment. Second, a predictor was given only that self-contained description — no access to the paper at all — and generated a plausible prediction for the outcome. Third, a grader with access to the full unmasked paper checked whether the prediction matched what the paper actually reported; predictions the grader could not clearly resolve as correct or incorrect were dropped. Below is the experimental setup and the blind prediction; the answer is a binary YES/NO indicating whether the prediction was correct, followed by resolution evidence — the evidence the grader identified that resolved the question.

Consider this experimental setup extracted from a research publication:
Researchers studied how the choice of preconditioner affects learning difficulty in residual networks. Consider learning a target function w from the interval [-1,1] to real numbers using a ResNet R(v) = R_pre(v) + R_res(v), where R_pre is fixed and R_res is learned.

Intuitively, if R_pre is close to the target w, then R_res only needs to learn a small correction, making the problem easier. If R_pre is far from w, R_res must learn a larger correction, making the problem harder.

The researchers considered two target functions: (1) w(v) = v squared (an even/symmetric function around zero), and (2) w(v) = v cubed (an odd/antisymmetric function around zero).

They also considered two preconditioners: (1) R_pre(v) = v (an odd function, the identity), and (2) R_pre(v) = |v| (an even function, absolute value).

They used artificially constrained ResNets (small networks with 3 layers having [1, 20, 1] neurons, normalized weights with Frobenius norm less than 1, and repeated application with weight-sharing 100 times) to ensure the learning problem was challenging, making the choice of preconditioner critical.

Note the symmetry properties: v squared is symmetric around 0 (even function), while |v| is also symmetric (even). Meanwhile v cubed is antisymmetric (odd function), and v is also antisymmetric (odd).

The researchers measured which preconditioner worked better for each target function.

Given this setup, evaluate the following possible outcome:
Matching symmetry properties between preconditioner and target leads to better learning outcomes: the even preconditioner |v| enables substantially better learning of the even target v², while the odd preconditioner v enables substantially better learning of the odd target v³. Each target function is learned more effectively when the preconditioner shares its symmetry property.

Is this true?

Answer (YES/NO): YES